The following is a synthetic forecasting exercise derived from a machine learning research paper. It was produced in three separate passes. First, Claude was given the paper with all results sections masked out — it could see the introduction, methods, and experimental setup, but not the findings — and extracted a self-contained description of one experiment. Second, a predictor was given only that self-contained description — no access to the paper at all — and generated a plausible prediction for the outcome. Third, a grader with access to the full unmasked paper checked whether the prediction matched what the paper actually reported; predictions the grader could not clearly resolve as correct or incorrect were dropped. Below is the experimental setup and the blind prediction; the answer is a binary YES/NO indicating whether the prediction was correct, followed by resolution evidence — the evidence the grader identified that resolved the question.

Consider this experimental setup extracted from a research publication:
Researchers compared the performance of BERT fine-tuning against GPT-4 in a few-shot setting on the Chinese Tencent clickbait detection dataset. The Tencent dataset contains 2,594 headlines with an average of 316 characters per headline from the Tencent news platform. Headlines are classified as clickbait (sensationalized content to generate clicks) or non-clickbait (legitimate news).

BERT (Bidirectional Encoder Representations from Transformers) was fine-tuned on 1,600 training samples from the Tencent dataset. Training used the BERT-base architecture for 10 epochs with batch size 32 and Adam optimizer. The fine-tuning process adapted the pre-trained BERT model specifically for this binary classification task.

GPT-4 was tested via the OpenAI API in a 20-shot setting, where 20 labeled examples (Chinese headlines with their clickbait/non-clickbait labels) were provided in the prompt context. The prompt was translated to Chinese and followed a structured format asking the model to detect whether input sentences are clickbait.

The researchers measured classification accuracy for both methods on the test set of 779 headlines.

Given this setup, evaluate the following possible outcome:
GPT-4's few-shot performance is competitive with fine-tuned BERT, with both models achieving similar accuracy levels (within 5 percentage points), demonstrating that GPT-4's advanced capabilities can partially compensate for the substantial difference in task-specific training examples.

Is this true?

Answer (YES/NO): NO